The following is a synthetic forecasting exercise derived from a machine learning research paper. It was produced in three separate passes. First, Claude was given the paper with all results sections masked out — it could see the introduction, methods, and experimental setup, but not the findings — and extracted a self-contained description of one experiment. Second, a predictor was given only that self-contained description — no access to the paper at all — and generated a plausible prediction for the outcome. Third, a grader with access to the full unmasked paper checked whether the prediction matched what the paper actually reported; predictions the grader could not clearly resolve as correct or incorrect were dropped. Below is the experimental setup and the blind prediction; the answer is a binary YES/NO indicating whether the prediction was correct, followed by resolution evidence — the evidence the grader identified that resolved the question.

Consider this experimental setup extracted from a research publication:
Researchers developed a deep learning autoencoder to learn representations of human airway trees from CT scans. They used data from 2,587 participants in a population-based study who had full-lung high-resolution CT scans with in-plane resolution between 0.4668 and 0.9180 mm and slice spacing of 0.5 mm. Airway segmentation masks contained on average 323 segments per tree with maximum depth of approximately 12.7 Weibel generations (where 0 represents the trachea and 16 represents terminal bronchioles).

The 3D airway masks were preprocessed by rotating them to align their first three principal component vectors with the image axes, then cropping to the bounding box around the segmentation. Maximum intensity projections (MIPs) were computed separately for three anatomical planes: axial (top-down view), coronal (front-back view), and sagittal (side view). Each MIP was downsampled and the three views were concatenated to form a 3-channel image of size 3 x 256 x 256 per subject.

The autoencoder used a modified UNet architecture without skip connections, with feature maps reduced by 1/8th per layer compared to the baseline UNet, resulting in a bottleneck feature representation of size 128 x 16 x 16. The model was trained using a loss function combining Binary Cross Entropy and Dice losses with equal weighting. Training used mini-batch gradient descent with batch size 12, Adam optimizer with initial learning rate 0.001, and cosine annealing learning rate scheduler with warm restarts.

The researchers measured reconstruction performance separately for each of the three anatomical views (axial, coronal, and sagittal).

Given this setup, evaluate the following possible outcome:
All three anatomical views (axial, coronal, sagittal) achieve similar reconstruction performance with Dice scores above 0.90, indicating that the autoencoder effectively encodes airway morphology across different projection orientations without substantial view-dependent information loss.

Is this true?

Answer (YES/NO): NO